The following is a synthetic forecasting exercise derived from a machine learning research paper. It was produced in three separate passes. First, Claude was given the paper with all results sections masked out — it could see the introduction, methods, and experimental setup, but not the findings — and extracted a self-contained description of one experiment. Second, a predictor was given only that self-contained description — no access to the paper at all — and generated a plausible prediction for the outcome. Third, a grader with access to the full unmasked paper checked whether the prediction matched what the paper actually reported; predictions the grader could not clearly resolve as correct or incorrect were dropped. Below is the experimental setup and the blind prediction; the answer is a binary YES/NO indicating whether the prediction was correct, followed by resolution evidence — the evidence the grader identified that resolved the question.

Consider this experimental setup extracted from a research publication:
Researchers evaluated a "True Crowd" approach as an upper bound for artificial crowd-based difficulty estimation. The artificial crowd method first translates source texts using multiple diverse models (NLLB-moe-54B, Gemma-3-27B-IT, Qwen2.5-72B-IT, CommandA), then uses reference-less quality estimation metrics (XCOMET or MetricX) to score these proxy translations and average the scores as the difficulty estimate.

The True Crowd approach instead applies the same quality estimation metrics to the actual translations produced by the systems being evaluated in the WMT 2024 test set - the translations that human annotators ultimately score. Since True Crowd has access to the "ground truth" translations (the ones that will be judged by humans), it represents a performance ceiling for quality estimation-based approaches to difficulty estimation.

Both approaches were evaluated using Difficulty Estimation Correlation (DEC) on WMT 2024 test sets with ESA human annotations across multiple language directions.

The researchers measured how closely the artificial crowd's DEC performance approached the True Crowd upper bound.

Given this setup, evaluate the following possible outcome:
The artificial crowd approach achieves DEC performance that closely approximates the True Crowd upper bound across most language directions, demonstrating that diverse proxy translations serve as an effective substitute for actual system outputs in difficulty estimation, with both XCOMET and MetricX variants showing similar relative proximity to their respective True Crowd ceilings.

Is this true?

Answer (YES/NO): NO